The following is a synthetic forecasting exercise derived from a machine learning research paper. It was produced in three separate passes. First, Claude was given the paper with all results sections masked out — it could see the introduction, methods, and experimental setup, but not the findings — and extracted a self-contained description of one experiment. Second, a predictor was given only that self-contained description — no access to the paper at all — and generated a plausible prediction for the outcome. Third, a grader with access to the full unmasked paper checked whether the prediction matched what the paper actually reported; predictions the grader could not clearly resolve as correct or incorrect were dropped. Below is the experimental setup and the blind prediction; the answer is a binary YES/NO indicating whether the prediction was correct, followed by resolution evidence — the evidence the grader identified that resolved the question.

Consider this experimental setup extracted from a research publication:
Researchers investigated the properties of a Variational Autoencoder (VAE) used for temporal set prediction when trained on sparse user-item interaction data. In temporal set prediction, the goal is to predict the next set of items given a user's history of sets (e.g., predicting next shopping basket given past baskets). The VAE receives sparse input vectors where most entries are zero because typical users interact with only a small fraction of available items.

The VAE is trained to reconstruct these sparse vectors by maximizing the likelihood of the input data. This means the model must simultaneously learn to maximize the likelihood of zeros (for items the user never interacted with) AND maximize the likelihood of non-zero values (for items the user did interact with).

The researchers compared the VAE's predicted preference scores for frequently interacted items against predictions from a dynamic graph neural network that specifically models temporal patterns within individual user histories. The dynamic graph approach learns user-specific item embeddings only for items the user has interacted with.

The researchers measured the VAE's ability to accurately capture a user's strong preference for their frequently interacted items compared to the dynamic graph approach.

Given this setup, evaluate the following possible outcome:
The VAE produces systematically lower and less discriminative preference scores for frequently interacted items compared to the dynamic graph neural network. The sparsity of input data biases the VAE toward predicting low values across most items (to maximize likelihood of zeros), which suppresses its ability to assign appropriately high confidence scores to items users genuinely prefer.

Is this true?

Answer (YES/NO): YES